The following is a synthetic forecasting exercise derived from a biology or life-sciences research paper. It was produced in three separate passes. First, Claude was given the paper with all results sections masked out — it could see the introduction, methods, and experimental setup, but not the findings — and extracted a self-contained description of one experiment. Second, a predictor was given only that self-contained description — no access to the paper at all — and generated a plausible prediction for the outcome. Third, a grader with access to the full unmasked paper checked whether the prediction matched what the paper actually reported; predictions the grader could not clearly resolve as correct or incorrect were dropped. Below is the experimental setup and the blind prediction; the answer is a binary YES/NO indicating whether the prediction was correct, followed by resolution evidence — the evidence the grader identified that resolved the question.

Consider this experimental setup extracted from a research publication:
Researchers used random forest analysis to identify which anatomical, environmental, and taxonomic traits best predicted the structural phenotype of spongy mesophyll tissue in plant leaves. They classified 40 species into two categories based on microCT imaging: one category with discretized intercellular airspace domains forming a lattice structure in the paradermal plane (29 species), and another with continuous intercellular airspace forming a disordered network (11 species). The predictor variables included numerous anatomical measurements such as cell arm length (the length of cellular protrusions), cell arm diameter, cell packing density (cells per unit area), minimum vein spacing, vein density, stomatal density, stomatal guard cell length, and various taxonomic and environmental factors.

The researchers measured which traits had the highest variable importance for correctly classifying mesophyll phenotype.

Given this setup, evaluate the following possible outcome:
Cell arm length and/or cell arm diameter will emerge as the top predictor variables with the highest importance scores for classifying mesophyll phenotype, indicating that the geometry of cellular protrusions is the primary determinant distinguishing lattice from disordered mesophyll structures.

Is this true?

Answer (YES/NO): YES